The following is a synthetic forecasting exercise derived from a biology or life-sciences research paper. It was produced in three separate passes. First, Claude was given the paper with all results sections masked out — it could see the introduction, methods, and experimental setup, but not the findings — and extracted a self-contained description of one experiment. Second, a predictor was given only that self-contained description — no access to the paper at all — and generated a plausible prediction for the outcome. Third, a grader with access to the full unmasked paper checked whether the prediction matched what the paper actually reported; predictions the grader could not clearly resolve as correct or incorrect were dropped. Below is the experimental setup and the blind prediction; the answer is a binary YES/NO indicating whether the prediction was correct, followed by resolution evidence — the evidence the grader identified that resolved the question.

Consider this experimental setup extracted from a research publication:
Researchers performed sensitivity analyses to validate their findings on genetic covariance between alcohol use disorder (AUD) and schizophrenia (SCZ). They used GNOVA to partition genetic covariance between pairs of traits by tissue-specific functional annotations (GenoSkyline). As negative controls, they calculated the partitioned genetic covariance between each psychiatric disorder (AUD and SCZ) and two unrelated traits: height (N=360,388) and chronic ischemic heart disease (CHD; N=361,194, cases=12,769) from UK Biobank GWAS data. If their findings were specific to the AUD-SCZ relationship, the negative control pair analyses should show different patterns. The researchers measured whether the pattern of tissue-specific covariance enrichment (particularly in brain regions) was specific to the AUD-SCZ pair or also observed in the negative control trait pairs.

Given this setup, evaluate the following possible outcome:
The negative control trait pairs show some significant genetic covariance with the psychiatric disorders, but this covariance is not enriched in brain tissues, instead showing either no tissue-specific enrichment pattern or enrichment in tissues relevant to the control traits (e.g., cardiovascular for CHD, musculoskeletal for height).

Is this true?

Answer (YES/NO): YES